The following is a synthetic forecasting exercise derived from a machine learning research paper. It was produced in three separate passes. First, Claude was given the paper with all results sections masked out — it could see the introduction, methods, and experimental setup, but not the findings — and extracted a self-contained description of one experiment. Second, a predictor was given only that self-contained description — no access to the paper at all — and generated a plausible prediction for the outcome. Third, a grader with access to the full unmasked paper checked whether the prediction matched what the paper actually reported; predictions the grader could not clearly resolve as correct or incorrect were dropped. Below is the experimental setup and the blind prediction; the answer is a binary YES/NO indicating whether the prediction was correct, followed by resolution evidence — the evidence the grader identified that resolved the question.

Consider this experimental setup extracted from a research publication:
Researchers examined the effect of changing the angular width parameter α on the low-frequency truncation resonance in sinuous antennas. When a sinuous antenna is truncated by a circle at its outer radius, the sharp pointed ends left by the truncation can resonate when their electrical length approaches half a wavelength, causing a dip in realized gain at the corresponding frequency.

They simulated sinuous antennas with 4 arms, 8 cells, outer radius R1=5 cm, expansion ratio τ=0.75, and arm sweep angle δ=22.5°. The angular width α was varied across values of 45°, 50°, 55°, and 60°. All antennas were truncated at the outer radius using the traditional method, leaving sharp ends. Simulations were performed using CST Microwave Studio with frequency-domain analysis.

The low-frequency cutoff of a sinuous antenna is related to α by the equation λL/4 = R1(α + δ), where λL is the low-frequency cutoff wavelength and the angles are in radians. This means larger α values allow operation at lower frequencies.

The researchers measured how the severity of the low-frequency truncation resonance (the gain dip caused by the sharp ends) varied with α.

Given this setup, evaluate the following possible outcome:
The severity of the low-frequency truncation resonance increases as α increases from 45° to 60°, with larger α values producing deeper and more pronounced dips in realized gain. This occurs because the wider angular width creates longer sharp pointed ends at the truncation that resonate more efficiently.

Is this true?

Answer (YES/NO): YES